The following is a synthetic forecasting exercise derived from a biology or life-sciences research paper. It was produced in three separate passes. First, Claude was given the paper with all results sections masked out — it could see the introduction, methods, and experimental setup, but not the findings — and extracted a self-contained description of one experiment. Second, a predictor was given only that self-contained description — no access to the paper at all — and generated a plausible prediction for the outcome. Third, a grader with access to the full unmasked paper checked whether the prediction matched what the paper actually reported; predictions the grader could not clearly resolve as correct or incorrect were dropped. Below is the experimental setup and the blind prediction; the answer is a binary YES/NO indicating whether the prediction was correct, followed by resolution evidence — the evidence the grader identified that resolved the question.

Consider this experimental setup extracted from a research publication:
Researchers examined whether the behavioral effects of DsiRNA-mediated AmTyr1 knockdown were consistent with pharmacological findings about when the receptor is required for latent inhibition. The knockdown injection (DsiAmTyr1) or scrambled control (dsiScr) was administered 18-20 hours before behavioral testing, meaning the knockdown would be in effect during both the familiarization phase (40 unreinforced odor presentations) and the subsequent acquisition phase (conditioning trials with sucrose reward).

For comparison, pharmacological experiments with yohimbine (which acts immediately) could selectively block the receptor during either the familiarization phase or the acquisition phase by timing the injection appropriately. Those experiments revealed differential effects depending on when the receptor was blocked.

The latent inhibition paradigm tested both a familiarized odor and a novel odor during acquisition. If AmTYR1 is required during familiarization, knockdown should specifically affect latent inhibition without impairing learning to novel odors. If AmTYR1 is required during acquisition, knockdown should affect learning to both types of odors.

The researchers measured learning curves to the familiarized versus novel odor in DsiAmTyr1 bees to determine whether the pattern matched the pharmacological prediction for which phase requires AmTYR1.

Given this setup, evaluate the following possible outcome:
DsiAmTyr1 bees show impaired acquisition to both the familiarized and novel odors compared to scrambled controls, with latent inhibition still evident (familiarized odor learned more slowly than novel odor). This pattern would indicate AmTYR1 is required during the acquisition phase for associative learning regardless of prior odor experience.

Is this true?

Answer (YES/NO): NO